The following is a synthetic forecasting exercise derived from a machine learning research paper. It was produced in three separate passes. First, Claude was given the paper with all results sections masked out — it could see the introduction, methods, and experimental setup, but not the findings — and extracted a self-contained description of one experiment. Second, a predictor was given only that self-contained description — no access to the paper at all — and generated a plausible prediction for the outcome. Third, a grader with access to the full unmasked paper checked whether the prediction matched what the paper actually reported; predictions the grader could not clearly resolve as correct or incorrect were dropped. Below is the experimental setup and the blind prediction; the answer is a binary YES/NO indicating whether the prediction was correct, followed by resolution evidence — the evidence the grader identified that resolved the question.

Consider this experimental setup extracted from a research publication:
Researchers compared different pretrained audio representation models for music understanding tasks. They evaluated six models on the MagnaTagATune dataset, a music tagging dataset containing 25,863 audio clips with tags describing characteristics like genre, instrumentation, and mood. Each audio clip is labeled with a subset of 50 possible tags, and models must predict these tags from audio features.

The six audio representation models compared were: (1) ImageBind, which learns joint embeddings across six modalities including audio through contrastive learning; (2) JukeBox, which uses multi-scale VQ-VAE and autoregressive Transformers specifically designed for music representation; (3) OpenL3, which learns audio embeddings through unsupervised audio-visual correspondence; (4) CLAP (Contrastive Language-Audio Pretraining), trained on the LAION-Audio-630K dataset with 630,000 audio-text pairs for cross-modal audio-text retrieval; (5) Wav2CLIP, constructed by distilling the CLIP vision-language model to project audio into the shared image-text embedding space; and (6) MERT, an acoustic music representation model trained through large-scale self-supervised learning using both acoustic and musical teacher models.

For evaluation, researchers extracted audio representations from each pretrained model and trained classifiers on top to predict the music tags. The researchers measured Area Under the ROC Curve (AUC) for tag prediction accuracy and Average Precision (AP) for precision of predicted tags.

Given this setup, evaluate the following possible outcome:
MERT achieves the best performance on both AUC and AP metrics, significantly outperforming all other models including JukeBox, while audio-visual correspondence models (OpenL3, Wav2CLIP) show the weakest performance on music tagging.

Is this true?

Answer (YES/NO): NO